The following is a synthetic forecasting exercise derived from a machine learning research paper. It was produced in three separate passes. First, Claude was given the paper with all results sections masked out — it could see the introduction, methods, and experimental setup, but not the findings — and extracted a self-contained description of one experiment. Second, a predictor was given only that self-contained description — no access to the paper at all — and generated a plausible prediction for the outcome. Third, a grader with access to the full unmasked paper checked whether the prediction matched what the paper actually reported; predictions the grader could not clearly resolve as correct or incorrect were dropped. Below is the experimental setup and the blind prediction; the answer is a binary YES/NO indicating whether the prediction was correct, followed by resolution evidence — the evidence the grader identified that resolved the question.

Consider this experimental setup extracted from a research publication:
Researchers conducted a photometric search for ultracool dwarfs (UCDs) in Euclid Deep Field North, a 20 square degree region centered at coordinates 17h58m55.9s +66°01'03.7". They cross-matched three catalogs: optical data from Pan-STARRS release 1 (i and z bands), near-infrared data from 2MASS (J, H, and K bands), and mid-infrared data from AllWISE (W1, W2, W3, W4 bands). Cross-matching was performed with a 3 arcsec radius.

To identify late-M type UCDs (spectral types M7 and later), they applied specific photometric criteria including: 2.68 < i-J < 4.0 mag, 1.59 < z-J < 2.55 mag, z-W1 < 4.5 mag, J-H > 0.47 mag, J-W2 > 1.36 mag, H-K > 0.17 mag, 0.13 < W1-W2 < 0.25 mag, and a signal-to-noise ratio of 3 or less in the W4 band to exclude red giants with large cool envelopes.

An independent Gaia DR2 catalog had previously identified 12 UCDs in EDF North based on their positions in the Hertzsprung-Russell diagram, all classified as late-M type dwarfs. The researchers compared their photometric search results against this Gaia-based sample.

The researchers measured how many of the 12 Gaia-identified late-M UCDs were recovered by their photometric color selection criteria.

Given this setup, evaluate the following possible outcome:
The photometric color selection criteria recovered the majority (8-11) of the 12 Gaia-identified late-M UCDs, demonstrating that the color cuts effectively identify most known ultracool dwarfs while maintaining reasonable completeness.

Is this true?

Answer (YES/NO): YES